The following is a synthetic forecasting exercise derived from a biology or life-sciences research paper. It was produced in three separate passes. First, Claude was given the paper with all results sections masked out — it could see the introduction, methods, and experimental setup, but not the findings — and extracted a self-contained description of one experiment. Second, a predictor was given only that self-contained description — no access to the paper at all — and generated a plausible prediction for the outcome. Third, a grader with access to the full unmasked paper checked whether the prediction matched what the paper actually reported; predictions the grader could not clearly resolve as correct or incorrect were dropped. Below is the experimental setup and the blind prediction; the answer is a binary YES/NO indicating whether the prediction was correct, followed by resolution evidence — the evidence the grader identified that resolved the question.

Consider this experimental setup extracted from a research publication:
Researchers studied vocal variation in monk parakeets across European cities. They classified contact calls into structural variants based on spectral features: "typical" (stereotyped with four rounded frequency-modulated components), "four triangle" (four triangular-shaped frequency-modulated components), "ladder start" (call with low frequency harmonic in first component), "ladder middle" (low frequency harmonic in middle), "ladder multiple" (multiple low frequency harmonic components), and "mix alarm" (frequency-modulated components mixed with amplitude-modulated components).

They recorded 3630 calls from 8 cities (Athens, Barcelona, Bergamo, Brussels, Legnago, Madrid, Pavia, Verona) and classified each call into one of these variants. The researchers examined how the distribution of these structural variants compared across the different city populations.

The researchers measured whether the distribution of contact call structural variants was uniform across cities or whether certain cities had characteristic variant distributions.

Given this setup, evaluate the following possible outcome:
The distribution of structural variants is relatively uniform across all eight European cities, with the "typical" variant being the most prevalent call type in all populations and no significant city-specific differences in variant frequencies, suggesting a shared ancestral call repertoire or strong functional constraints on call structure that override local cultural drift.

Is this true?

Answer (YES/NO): NO